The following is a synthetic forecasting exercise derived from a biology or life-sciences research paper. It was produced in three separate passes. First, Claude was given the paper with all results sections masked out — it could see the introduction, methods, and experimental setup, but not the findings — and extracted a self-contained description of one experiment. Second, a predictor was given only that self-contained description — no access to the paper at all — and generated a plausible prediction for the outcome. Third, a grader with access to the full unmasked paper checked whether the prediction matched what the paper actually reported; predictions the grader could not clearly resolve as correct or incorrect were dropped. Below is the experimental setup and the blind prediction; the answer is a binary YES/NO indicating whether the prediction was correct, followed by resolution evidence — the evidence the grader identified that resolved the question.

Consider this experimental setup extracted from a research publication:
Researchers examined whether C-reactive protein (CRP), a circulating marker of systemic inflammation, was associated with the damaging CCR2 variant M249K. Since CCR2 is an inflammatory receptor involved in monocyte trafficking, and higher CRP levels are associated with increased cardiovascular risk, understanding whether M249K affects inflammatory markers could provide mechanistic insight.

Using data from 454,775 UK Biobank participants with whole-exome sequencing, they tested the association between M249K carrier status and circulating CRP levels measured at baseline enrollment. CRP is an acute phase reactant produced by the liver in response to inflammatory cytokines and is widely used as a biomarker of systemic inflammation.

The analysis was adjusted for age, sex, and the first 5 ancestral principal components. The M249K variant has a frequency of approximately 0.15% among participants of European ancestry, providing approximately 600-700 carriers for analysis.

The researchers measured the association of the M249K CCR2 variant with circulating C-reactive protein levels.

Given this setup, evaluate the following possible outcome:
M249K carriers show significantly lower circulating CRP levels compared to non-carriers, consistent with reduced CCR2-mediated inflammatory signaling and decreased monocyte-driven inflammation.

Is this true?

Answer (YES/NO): NO